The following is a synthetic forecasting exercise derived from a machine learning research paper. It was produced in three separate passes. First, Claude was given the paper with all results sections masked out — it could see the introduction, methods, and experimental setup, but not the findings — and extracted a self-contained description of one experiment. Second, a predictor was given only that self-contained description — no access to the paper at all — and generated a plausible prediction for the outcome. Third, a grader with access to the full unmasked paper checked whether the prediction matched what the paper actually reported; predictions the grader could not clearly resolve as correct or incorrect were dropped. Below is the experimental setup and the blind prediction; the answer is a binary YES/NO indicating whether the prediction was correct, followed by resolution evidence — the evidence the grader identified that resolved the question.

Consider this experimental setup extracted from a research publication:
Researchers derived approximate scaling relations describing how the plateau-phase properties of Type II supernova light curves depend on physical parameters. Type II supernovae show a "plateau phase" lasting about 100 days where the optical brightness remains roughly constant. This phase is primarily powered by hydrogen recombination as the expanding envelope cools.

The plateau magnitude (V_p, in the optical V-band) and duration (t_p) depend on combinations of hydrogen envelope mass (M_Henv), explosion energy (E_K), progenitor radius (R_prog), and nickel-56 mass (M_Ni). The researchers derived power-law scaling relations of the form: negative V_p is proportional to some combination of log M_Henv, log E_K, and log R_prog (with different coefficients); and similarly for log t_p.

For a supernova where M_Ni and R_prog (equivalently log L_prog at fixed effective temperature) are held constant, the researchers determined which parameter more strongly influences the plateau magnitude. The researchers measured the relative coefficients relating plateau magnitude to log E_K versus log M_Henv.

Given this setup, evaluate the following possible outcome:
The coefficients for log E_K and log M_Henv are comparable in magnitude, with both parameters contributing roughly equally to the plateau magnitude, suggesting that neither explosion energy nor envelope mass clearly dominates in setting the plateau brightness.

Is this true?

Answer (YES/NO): NO